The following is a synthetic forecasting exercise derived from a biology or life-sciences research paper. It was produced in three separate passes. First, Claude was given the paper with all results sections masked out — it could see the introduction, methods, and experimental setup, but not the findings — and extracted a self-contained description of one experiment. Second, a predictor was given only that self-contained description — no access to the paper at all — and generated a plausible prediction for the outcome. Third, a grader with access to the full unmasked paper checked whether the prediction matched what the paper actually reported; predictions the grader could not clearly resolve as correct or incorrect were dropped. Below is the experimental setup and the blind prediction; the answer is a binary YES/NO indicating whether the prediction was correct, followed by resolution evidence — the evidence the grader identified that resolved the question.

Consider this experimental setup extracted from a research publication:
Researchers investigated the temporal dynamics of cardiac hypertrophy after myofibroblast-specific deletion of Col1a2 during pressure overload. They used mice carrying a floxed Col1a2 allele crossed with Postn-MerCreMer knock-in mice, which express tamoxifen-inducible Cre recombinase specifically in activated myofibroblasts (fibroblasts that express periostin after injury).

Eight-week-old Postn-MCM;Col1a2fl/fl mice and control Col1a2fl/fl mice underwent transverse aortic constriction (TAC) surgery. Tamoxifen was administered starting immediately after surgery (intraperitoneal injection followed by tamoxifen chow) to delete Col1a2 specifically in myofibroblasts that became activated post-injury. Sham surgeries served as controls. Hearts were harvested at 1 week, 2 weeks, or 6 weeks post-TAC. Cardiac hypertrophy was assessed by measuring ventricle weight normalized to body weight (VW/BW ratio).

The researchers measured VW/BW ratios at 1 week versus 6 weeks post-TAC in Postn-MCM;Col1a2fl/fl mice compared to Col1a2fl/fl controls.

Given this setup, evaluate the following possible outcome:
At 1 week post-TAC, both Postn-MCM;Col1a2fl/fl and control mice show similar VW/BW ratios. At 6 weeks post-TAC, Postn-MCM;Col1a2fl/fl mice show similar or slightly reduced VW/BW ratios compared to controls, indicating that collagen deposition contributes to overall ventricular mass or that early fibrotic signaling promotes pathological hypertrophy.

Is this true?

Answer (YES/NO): NO